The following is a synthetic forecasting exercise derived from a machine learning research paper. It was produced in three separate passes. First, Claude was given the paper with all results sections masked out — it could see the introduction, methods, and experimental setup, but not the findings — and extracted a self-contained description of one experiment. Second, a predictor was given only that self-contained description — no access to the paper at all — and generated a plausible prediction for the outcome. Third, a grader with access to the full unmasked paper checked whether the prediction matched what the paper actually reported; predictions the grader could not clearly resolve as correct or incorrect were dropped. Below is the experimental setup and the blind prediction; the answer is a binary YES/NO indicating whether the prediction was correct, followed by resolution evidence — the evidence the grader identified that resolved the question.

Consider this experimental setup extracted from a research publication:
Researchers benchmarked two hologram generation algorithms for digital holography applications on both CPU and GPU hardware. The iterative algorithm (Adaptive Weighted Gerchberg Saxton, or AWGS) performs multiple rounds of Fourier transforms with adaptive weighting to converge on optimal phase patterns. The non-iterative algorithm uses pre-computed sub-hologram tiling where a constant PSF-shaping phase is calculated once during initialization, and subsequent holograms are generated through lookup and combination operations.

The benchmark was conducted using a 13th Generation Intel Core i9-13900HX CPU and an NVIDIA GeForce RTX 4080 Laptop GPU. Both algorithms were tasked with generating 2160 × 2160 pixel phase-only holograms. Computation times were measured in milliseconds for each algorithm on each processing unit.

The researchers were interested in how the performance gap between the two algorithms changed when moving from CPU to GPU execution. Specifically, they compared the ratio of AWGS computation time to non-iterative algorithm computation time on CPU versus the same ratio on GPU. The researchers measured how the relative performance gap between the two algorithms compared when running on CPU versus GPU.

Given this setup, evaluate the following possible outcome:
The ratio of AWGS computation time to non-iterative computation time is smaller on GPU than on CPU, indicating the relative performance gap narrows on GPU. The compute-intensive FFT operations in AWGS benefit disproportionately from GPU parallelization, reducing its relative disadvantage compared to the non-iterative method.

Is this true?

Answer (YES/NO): YES